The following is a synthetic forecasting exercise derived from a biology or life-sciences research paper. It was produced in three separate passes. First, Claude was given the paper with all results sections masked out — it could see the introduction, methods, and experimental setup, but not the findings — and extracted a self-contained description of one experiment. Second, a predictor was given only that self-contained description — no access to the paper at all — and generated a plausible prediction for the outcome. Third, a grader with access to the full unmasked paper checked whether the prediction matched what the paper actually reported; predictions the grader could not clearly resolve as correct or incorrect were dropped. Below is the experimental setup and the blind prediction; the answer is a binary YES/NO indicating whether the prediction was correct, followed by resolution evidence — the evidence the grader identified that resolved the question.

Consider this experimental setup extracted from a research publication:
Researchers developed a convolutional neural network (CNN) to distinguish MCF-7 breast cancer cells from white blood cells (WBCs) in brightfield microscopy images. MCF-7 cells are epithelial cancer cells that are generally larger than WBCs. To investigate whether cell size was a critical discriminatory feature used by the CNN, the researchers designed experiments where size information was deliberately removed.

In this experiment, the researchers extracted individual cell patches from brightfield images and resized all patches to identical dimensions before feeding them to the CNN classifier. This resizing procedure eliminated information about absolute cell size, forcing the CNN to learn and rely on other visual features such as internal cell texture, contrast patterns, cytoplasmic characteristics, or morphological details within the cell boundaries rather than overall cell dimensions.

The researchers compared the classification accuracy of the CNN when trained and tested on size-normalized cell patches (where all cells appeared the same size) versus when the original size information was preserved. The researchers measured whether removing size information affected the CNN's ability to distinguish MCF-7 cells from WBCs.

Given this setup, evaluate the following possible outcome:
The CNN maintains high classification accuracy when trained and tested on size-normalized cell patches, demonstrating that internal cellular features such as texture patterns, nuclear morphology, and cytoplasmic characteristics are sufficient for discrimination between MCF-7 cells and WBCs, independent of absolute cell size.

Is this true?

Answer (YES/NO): YES